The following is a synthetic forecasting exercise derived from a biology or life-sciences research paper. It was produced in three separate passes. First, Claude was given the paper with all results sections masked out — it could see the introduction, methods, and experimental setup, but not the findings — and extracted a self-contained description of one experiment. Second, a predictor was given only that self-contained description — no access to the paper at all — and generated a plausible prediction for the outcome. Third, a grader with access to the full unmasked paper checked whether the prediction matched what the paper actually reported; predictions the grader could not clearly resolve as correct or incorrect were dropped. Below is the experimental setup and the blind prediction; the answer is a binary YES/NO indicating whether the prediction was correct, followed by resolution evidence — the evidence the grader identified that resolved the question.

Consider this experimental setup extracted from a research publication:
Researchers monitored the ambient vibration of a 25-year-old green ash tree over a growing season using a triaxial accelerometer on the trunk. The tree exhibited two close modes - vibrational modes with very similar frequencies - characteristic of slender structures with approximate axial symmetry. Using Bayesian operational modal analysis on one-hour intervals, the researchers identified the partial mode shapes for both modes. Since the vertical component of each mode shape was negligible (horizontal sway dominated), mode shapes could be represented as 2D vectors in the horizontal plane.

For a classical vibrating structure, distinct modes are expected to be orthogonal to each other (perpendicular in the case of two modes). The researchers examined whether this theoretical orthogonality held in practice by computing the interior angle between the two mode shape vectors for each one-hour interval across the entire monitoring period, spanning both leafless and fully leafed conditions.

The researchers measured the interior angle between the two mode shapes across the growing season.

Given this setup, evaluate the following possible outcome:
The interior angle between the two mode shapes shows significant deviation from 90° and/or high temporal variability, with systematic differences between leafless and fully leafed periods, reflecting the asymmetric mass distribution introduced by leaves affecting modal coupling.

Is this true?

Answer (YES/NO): NO